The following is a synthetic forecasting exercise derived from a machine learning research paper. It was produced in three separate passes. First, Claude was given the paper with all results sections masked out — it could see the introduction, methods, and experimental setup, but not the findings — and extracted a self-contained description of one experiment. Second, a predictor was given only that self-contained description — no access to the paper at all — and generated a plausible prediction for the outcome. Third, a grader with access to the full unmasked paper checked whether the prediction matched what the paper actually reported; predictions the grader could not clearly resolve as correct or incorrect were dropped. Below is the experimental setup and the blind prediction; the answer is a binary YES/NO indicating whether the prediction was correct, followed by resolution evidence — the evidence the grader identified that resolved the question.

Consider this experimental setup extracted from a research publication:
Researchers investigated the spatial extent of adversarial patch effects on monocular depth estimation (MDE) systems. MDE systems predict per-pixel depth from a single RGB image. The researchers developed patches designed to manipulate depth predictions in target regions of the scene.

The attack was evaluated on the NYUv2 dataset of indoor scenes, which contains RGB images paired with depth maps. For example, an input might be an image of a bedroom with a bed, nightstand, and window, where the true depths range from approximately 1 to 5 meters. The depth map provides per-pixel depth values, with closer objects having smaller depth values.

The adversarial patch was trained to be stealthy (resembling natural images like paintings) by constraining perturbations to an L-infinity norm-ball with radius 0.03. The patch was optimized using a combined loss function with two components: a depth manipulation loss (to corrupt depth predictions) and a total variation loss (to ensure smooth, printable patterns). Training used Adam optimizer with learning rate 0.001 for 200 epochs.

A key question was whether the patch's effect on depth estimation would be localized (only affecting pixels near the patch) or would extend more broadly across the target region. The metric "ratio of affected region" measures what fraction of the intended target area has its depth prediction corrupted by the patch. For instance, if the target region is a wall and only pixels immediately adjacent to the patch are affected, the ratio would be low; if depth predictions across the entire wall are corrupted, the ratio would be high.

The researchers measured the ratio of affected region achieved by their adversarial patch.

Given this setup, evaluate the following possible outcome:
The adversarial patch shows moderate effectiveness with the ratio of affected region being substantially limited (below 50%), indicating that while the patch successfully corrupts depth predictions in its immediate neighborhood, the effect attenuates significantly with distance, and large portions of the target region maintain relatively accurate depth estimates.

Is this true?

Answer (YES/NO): NO